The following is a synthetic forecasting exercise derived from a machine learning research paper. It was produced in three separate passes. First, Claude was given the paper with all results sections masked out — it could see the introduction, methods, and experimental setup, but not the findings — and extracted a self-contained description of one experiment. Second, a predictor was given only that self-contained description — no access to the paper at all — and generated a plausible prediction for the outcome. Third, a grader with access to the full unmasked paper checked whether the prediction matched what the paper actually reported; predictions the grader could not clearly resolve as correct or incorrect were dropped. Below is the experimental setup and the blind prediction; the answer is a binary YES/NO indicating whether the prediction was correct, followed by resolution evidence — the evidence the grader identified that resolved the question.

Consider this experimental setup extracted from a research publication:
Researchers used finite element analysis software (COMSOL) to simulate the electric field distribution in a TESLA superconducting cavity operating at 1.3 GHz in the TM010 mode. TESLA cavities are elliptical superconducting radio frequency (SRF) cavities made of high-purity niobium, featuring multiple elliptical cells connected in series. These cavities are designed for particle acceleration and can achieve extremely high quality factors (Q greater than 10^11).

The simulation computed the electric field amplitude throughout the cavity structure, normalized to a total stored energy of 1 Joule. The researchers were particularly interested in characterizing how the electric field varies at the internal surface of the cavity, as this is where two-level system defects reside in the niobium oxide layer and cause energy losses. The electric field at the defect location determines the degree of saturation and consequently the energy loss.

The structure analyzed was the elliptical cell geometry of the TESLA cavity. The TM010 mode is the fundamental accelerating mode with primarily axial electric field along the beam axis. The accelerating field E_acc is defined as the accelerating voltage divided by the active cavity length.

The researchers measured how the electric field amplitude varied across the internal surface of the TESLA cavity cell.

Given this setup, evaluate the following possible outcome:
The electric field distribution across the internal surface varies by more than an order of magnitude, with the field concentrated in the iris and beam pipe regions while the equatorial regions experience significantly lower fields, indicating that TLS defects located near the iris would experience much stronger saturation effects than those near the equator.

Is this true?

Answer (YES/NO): YES